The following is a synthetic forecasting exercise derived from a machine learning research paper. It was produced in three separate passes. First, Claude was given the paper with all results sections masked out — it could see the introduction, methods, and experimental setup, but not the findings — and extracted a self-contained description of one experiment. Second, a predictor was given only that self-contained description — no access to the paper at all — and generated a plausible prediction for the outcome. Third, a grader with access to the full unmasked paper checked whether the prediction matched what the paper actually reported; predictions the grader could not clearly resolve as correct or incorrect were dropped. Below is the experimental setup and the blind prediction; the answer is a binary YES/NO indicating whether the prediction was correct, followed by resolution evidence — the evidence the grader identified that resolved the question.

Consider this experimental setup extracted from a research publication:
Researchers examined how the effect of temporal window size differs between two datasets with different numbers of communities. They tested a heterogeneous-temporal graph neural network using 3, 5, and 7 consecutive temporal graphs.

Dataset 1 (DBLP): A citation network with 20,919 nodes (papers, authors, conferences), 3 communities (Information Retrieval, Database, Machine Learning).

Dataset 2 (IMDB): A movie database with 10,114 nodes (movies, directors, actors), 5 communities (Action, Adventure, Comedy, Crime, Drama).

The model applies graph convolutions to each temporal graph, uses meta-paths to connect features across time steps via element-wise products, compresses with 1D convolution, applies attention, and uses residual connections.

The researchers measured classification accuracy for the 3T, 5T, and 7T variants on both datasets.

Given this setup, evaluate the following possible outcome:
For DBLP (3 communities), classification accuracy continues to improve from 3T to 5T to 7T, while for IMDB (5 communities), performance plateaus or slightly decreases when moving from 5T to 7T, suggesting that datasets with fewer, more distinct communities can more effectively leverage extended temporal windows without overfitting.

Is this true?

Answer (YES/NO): NO